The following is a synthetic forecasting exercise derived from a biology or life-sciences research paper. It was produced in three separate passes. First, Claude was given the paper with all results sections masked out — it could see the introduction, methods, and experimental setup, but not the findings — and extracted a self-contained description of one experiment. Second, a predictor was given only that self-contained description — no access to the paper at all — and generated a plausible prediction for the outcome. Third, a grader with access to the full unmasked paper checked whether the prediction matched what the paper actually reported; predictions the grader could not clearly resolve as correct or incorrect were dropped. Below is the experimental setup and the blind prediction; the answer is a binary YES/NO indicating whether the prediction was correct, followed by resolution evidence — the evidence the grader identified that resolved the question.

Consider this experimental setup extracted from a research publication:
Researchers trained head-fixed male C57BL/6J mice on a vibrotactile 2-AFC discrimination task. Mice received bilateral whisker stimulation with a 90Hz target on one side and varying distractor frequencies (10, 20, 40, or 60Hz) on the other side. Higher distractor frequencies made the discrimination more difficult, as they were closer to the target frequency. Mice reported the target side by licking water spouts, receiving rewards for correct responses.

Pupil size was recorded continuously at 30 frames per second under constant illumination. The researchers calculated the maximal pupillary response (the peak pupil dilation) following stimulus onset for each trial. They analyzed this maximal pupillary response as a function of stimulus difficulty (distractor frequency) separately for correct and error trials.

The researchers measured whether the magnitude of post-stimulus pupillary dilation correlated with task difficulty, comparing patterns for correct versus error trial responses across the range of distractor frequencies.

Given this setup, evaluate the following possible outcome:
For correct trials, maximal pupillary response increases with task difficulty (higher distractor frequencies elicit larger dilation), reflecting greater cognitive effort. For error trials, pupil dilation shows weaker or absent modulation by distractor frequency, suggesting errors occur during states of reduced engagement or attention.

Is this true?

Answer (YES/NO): NO